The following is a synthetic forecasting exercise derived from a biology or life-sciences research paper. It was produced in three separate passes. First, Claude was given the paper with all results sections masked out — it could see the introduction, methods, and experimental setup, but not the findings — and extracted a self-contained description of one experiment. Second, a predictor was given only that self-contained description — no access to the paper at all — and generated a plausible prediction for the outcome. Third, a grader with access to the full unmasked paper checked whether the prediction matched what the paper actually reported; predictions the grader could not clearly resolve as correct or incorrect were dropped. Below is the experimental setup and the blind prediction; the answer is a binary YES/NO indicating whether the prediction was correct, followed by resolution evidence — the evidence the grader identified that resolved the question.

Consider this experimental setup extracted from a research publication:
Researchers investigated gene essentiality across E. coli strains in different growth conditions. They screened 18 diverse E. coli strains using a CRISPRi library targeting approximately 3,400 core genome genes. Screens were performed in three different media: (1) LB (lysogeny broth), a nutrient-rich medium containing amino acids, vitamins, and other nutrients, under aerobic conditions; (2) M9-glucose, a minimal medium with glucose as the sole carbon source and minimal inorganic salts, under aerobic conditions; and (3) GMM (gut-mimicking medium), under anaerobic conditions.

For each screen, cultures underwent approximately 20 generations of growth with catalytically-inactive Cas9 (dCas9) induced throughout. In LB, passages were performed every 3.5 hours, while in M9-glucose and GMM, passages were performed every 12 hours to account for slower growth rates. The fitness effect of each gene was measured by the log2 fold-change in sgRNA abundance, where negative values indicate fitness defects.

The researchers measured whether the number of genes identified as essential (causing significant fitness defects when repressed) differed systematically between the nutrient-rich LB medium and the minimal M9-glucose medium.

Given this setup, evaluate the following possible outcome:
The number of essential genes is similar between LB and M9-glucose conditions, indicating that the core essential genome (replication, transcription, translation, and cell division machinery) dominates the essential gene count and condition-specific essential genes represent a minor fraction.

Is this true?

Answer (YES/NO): NO